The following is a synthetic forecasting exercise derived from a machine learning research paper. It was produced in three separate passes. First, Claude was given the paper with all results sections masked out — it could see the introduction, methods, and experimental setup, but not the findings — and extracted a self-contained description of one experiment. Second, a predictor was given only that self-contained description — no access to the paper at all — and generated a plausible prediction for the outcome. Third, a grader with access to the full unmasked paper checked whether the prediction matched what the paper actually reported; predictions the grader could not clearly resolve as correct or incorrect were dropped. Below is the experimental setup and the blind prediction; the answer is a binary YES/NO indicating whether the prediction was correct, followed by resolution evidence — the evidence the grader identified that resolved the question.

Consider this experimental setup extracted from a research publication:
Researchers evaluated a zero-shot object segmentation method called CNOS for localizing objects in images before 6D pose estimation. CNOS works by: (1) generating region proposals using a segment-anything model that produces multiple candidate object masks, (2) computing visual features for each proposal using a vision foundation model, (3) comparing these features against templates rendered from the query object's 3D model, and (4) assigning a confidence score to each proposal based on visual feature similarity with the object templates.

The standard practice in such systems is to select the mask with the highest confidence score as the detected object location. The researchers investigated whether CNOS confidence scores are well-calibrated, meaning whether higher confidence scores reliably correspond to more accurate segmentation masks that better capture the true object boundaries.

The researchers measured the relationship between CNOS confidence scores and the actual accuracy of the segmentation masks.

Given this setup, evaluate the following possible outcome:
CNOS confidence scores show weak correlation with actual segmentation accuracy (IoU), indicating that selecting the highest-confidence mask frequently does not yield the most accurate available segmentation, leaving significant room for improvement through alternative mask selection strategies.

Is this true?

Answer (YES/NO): YES